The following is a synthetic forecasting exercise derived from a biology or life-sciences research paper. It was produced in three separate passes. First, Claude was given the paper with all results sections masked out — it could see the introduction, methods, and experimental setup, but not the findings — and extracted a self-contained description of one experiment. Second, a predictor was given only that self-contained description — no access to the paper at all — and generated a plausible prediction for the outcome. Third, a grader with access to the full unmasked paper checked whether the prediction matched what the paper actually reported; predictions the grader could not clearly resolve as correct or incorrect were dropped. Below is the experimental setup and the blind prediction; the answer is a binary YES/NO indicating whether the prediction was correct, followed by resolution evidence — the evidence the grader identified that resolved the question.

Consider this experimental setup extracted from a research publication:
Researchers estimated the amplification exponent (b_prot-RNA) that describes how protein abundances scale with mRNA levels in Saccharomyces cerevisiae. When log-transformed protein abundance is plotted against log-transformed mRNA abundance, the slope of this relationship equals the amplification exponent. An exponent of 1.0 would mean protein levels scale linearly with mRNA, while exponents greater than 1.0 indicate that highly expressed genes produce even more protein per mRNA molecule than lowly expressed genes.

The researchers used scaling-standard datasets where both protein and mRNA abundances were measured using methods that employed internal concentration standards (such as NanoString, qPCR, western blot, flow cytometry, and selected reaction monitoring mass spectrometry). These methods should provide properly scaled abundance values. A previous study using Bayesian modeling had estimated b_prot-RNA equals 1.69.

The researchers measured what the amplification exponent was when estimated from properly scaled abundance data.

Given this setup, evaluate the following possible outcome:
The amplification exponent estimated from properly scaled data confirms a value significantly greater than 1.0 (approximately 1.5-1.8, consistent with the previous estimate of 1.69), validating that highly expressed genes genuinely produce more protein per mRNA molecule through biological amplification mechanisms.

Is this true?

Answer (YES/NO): NO